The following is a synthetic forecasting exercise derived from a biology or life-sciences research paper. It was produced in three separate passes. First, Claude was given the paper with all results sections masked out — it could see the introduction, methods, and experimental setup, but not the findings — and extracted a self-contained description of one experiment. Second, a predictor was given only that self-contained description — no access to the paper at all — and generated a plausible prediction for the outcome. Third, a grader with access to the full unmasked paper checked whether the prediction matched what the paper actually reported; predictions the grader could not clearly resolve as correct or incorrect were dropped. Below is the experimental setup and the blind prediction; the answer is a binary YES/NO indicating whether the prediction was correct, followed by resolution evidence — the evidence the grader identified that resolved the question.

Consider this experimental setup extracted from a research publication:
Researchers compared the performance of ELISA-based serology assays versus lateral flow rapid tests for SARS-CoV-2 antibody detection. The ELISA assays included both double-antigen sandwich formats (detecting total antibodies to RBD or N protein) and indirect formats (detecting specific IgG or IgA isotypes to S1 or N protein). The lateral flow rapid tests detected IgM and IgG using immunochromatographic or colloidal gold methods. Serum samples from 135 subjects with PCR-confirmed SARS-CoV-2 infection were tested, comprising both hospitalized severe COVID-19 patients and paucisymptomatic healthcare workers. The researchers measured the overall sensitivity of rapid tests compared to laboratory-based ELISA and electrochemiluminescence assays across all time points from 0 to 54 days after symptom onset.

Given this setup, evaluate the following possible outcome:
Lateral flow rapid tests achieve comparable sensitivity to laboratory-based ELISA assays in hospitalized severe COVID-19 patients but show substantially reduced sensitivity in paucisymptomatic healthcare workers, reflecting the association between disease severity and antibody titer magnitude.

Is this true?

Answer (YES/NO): NO